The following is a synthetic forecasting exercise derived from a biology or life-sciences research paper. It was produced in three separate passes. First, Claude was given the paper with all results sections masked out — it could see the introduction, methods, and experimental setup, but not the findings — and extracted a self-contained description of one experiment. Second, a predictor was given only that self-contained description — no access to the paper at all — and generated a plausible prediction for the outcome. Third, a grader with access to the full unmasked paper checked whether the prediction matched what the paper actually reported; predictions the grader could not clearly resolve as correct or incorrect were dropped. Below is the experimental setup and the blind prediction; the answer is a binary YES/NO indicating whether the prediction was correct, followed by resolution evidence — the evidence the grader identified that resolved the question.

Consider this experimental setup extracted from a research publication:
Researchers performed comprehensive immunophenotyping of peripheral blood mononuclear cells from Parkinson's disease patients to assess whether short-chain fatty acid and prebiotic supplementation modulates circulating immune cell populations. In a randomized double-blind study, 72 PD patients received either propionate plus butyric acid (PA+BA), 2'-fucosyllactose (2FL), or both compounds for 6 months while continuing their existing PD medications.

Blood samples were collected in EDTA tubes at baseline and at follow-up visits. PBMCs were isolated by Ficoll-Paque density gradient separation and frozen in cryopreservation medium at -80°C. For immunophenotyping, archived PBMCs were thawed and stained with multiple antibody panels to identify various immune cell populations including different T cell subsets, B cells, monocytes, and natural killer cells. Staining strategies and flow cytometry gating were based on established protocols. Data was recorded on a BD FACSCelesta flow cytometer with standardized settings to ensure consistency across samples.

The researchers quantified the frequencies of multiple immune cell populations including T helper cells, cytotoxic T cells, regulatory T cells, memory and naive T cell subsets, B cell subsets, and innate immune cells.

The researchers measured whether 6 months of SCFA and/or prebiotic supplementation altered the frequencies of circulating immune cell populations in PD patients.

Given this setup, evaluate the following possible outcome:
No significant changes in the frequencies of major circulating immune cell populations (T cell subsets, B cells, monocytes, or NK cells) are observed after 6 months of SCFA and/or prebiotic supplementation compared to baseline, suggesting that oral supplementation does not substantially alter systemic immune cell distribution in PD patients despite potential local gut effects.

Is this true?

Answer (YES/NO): NO